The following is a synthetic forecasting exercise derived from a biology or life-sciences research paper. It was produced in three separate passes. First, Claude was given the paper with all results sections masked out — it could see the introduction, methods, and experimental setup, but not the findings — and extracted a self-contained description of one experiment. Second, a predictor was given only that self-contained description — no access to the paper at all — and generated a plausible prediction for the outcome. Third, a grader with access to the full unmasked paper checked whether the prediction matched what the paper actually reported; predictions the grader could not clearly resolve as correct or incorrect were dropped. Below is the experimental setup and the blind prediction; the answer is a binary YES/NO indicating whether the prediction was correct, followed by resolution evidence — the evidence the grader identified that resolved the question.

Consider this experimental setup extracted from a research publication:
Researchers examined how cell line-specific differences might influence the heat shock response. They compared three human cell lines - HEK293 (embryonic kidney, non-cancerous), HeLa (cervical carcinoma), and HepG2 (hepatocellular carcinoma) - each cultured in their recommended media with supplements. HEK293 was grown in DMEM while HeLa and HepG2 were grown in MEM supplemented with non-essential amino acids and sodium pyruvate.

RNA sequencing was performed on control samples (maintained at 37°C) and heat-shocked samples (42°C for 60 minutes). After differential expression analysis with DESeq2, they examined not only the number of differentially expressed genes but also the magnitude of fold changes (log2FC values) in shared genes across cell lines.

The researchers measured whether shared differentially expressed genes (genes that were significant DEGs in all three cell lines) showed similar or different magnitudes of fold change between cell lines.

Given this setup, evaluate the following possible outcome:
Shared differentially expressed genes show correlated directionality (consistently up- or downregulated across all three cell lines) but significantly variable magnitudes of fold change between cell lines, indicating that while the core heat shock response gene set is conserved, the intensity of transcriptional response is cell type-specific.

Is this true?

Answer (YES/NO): YES